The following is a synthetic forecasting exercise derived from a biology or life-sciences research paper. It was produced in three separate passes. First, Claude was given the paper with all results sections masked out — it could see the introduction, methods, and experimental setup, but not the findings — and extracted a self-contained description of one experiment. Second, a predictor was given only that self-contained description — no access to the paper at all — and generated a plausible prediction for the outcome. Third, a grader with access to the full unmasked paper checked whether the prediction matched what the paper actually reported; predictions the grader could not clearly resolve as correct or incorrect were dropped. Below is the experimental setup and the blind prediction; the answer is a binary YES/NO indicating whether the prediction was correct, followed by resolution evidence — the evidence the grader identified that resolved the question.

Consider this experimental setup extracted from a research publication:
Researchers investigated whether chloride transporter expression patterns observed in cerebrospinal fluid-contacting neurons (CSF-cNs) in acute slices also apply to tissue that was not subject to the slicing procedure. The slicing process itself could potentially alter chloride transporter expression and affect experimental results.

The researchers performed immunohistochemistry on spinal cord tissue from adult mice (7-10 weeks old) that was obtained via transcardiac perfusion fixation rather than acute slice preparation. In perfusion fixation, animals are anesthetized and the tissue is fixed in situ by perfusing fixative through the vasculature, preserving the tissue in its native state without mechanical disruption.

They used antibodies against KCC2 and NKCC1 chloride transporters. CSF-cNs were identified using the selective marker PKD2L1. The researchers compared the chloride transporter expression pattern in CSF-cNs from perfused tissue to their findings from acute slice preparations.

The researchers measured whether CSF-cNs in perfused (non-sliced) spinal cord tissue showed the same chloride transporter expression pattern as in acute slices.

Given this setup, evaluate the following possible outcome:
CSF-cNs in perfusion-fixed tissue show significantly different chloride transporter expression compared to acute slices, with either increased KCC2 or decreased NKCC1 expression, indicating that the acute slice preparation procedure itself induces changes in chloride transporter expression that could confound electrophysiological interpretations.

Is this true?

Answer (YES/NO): NO